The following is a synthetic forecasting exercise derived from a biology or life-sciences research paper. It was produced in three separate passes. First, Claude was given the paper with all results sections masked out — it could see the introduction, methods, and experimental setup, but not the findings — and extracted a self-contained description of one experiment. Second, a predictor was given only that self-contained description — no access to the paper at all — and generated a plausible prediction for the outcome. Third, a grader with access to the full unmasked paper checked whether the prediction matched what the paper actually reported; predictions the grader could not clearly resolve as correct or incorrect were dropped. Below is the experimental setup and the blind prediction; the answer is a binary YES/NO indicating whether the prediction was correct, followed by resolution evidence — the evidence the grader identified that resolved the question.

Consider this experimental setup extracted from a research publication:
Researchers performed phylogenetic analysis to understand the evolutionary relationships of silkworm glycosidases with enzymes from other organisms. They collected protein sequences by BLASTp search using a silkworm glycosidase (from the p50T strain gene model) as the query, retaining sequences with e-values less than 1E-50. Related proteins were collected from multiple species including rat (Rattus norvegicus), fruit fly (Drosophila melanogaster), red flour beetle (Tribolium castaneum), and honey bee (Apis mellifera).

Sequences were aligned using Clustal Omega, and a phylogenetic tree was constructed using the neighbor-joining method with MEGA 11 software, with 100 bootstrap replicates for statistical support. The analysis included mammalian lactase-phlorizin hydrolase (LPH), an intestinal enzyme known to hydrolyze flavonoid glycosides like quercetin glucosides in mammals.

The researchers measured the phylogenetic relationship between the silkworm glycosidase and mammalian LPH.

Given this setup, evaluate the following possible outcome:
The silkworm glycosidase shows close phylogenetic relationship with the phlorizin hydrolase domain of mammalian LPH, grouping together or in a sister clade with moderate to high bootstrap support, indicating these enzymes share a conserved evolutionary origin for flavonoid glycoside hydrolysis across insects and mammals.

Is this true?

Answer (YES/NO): NO